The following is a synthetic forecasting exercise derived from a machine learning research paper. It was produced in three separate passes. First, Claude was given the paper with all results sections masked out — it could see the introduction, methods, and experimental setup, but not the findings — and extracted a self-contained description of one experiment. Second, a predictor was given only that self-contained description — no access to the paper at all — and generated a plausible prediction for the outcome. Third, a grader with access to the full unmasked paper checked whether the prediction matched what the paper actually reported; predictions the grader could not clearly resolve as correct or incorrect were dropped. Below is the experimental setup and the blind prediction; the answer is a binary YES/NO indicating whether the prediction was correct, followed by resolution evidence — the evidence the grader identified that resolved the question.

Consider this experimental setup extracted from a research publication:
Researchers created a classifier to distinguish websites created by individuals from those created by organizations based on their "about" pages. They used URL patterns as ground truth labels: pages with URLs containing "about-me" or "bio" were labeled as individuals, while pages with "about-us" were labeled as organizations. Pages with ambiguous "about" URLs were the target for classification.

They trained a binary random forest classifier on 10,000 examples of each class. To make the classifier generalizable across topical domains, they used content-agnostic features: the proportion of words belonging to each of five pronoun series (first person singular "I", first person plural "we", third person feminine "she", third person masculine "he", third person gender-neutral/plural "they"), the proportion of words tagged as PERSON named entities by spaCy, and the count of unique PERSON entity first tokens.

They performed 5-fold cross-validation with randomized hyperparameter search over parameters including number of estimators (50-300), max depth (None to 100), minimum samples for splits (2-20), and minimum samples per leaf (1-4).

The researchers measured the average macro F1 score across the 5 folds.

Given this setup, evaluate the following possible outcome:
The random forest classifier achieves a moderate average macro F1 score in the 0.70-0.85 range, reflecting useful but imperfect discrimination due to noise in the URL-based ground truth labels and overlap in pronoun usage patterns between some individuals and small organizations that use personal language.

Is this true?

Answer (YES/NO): NO